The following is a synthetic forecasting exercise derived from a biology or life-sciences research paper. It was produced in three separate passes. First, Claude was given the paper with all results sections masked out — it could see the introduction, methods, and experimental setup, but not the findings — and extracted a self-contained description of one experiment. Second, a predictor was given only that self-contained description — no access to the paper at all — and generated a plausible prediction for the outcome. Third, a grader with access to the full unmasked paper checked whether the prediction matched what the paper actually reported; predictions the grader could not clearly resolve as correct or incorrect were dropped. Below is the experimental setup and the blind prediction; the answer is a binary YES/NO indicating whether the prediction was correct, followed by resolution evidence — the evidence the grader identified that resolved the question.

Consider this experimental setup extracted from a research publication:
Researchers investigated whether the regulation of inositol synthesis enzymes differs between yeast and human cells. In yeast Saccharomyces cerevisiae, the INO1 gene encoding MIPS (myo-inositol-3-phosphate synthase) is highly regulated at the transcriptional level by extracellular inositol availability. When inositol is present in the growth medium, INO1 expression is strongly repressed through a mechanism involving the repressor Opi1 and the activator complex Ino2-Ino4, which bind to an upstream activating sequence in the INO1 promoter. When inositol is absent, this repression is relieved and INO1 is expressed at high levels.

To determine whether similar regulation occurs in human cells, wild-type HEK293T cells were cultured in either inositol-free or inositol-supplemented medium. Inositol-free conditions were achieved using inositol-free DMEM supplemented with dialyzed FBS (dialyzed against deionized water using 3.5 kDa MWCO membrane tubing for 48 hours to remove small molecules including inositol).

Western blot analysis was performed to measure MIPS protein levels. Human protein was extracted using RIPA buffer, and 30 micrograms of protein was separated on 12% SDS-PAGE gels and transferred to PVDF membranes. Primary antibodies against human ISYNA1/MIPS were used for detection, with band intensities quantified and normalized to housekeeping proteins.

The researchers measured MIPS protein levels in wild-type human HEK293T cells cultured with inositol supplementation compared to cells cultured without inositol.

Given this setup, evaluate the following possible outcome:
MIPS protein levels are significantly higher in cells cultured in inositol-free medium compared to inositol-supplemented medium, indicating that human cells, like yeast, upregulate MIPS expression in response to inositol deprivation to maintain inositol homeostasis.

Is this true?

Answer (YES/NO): NO